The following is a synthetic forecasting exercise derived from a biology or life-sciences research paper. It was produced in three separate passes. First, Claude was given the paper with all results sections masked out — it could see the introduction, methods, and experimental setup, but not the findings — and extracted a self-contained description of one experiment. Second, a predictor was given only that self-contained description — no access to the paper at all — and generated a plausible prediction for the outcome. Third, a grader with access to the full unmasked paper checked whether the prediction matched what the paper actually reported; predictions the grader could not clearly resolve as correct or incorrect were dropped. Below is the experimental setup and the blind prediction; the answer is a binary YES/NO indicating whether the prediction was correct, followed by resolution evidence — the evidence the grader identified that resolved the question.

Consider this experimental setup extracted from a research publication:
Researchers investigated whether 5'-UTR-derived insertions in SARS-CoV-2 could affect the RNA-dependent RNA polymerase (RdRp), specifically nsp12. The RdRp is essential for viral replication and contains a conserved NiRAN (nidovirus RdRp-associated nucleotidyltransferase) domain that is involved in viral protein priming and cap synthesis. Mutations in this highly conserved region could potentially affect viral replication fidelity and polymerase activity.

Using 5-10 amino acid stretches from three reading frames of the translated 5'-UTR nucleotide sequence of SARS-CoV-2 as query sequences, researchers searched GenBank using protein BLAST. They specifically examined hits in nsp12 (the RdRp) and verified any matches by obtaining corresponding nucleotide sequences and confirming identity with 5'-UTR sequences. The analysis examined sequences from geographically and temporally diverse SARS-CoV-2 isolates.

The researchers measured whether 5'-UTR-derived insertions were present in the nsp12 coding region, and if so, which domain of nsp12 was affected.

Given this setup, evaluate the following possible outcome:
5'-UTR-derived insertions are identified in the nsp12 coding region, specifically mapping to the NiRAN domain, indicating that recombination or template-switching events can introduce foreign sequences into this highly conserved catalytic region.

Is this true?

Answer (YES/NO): YES